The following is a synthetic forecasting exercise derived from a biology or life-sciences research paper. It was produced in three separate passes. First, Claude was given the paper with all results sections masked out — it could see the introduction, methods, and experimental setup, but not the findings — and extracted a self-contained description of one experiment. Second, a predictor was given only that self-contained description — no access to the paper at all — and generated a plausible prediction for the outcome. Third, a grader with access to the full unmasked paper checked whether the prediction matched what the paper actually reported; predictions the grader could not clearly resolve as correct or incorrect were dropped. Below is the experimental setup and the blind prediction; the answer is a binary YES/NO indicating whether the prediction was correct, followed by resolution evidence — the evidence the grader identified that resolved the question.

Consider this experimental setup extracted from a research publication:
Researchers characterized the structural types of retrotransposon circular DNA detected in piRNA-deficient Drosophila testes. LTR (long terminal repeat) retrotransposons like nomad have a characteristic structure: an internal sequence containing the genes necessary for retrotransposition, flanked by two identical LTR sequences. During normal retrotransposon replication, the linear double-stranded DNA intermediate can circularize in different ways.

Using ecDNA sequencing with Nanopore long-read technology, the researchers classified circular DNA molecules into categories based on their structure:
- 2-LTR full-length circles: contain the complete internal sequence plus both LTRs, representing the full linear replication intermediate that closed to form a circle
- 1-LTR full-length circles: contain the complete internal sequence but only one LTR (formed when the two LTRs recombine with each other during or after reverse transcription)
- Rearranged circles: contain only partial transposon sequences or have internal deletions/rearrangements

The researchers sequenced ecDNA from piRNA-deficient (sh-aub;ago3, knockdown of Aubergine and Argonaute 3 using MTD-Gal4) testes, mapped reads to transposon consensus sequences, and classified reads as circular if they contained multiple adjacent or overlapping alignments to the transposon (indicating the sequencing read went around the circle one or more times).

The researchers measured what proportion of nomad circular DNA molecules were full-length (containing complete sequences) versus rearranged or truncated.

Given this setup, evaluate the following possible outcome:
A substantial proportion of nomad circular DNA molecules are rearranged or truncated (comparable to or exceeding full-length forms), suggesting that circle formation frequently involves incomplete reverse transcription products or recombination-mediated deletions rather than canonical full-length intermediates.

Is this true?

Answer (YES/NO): YES